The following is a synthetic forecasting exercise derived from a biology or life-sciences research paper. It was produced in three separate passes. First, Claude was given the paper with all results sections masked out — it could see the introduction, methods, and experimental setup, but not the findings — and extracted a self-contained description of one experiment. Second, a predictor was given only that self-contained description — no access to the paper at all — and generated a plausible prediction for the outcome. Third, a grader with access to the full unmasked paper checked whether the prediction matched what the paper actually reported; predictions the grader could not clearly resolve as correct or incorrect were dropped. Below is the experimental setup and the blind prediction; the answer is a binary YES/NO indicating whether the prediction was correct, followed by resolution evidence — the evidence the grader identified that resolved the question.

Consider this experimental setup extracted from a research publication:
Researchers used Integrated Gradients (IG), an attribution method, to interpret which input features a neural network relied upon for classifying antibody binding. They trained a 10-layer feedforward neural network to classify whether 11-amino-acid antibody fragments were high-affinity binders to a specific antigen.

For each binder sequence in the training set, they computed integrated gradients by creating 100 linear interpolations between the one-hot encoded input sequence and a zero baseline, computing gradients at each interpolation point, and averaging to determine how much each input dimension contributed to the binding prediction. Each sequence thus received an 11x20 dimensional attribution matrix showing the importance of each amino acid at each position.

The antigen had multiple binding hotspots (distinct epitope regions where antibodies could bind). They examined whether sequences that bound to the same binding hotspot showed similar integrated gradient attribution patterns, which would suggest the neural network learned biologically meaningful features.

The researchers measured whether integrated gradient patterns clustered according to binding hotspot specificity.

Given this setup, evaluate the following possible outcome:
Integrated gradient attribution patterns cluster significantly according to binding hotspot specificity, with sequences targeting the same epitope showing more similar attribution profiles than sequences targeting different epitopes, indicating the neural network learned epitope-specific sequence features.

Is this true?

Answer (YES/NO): YES